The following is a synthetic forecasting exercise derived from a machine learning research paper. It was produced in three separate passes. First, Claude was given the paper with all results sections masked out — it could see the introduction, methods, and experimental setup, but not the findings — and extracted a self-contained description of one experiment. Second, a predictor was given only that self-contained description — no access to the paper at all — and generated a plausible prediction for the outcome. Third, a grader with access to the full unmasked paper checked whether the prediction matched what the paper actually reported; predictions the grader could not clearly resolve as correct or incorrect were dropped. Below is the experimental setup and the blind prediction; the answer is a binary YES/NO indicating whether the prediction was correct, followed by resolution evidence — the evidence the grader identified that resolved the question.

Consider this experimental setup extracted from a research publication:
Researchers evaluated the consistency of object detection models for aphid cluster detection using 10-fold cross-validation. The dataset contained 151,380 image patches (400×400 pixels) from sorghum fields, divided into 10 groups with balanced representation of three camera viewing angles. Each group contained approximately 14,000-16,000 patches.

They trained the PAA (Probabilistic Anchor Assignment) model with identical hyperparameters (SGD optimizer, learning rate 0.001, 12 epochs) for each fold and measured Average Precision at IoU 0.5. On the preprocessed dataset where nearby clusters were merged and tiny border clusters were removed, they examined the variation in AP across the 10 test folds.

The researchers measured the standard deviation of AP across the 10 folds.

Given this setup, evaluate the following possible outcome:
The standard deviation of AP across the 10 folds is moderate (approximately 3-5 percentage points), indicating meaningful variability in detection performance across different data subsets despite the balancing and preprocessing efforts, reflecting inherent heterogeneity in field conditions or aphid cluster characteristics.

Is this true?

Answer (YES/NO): NO